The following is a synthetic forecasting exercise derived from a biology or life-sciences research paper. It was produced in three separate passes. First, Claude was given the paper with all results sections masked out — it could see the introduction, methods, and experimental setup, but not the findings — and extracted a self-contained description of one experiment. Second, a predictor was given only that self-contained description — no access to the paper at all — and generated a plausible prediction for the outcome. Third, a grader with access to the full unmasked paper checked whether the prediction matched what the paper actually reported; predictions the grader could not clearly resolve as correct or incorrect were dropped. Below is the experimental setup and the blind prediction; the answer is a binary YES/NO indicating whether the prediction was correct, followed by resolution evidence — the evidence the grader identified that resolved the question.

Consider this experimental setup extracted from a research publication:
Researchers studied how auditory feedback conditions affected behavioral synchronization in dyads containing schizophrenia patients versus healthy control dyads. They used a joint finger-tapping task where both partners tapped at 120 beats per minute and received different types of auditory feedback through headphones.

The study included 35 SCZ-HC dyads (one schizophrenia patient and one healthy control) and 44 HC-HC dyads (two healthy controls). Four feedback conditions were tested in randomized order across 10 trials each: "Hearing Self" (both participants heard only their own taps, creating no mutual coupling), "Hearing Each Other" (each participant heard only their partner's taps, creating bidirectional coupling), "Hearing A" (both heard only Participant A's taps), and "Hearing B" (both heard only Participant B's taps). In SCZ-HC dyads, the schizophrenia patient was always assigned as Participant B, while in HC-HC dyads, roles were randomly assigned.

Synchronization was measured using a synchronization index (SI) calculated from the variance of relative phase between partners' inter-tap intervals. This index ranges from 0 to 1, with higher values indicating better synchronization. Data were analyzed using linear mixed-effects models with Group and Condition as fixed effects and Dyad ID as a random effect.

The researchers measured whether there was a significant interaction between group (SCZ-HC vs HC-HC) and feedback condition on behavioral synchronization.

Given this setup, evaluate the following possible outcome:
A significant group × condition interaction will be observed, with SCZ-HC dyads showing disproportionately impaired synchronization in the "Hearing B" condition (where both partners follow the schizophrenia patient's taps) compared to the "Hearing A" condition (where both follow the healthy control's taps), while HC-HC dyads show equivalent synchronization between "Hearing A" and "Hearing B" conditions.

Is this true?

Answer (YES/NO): NO